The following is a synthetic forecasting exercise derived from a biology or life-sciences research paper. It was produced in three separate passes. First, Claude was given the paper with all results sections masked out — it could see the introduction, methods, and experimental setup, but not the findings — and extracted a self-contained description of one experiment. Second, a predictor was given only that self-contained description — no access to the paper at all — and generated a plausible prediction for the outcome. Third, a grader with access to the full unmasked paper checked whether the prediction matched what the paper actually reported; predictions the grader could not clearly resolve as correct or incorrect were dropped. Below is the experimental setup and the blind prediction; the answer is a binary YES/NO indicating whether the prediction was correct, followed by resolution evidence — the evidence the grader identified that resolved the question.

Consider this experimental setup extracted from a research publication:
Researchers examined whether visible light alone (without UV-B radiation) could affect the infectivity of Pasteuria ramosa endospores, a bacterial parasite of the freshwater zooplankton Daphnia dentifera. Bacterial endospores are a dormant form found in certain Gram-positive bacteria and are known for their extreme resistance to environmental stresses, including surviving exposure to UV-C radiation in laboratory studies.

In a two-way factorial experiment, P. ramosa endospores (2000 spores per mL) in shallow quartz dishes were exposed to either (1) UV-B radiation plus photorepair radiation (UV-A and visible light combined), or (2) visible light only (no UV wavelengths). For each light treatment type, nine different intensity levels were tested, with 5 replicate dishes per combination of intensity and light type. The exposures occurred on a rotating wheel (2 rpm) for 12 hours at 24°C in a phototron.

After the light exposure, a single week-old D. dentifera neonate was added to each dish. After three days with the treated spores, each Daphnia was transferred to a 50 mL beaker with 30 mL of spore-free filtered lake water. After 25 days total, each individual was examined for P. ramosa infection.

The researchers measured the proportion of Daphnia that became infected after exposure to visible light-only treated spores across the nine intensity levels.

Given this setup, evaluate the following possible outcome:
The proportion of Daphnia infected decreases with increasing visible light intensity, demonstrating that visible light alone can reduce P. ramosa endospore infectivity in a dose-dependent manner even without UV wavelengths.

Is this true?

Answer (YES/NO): YES